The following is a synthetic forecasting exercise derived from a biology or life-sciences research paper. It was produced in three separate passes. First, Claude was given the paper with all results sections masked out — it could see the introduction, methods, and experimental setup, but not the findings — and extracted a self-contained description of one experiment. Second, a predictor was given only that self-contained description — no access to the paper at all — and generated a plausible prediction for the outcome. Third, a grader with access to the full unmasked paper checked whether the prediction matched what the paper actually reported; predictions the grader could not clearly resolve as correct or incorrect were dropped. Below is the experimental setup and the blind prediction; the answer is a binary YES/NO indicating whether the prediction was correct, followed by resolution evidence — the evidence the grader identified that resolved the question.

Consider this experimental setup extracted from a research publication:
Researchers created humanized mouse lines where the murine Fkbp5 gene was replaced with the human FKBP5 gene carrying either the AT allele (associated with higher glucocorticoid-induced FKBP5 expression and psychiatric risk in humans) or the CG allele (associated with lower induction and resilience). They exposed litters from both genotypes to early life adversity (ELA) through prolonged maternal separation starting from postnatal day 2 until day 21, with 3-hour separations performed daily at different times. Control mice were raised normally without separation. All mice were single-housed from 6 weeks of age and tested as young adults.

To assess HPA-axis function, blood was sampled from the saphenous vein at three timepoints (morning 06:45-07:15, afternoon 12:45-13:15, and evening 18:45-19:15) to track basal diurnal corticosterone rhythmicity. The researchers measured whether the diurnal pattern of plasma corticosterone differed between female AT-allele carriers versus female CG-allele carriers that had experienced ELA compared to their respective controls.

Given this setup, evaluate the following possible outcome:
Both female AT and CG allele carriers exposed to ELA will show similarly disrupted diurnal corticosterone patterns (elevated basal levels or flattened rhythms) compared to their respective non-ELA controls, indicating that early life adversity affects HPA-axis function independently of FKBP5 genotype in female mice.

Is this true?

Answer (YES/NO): NO